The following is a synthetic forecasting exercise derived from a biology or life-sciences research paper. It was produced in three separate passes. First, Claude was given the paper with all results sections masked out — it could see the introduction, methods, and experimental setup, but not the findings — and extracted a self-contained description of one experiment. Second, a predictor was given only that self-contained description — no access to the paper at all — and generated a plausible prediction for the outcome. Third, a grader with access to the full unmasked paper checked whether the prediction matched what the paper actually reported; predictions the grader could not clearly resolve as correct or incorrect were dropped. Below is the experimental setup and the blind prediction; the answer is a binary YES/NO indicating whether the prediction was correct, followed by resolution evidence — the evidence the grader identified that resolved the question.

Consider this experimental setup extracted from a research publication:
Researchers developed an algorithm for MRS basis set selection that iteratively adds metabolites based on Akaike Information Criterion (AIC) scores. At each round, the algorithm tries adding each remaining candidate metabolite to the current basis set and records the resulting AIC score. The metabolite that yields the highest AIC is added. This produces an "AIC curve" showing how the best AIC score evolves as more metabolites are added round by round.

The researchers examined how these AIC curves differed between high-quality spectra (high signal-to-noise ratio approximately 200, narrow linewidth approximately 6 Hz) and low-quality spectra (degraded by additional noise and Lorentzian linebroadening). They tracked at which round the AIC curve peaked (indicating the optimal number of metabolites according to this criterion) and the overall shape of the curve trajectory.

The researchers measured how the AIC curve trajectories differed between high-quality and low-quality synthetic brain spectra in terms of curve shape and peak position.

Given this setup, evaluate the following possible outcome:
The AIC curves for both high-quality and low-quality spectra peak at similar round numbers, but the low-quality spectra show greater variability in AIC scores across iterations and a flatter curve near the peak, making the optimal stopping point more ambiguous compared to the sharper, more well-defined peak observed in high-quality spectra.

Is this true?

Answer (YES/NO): NO